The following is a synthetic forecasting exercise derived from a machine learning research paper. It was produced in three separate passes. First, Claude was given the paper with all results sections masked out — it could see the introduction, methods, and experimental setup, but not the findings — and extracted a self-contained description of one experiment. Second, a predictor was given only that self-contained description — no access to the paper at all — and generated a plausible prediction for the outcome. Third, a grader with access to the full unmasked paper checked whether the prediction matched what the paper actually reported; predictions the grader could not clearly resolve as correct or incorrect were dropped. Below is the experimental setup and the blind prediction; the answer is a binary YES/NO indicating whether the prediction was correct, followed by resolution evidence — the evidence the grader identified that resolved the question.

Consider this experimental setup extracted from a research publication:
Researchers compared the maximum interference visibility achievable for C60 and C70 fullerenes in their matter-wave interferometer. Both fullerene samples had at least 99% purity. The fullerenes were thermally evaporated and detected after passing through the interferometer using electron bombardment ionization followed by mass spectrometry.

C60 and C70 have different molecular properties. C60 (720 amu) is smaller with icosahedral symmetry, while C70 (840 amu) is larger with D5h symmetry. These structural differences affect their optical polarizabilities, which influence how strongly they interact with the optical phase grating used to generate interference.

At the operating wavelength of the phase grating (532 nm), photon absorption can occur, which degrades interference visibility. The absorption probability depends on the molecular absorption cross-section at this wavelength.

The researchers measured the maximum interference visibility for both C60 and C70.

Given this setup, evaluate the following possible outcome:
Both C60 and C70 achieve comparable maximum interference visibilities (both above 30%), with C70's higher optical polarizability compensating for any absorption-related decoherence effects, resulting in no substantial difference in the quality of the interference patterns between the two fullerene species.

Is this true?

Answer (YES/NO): NO